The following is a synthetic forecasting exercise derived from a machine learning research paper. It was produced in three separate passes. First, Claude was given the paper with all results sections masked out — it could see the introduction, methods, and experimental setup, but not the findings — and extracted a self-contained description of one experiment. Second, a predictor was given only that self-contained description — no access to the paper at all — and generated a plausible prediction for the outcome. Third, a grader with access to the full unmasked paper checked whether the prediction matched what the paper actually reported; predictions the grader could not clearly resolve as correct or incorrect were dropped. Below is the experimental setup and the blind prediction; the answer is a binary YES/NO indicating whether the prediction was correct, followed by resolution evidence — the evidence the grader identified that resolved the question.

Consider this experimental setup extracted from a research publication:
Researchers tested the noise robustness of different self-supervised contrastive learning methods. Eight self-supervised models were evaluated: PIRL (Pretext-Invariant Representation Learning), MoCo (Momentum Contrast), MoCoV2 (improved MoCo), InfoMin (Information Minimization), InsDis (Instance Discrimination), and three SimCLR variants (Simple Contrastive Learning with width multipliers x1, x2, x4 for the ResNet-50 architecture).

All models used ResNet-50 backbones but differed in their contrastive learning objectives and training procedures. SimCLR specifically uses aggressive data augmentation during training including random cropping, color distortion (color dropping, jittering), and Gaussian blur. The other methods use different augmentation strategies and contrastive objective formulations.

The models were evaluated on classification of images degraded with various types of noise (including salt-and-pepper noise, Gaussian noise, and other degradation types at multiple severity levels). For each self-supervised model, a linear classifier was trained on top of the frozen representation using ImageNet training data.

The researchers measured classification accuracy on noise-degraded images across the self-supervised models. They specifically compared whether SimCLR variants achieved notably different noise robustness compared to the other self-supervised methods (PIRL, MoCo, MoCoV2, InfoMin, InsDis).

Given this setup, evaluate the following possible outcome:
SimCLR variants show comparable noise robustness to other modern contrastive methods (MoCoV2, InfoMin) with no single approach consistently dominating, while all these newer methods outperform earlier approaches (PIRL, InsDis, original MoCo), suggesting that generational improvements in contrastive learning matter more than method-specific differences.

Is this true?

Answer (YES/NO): NO